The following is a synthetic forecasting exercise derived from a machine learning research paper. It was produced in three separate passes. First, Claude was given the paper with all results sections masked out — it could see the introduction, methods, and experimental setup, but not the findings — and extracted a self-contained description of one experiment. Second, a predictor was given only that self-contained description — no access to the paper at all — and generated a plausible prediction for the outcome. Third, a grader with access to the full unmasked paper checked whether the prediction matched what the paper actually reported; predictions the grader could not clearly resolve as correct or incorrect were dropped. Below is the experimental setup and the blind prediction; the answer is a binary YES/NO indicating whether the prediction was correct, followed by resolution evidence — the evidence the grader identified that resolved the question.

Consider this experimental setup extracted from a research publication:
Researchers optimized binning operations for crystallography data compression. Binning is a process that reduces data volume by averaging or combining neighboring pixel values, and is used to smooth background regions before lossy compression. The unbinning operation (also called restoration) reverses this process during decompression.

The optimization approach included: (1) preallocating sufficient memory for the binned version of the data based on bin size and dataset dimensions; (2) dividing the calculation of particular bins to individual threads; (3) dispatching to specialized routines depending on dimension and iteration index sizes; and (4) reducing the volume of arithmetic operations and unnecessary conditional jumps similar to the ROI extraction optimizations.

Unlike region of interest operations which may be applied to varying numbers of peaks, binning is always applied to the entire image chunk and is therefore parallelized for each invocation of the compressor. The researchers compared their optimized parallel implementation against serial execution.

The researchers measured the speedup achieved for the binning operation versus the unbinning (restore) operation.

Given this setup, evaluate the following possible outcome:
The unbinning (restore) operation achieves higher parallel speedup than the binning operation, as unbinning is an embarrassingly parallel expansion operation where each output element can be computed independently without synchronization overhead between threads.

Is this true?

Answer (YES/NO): NO